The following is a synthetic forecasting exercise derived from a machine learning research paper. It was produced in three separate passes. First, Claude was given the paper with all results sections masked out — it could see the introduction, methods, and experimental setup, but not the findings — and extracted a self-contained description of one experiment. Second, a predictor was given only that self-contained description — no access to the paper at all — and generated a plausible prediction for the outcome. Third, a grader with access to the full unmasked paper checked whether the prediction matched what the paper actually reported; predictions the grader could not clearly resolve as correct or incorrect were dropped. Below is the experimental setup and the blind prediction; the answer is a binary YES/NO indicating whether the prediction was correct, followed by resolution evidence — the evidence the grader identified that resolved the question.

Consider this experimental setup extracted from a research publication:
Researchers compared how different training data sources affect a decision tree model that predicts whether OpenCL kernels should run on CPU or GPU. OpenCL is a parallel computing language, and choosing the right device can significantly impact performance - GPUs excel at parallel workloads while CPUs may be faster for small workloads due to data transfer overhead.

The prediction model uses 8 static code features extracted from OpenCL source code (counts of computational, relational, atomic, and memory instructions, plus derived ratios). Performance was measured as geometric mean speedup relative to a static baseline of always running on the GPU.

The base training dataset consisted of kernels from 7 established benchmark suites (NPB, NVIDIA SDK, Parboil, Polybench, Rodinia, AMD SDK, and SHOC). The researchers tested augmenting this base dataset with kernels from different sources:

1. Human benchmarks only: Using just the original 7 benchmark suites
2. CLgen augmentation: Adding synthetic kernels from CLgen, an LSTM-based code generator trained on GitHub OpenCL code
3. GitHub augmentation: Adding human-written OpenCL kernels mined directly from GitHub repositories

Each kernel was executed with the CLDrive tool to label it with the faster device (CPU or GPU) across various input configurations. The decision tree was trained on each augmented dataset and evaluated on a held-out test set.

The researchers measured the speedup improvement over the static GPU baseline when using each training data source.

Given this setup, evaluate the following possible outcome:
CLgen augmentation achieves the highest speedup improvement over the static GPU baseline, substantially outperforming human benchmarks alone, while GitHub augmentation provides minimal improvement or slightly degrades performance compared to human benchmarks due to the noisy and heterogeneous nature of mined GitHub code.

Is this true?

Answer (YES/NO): NO